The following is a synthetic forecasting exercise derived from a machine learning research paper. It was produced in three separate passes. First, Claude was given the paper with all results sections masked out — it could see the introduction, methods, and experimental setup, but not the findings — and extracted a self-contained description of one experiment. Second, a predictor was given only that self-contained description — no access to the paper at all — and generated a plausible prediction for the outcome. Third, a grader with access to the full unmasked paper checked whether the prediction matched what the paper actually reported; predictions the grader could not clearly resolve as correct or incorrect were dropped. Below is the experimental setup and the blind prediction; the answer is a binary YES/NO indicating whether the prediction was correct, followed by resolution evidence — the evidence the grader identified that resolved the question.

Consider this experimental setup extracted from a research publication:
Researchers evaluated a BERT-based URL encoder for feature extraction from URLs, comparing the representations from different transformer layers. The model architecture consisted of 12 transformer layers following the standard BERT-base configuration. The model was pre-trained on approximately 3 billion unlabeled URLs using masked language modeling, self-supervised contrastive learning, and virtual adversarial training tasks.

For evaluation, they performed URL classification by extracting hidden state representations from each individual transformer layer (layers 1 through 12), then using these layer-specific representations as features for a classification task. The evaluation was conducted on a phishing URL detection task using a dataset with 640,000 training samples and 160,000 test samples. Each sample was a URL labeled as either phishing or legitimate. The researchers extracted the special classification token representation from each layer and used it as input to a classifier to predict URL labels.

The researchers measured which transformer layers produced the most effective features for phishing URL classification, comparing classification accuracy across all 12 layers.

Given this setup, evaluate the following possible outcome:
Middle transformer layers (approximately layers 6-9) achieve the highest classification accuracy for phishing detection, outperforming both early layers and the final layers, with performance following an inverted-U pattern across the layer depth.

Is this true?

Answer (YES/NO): NO